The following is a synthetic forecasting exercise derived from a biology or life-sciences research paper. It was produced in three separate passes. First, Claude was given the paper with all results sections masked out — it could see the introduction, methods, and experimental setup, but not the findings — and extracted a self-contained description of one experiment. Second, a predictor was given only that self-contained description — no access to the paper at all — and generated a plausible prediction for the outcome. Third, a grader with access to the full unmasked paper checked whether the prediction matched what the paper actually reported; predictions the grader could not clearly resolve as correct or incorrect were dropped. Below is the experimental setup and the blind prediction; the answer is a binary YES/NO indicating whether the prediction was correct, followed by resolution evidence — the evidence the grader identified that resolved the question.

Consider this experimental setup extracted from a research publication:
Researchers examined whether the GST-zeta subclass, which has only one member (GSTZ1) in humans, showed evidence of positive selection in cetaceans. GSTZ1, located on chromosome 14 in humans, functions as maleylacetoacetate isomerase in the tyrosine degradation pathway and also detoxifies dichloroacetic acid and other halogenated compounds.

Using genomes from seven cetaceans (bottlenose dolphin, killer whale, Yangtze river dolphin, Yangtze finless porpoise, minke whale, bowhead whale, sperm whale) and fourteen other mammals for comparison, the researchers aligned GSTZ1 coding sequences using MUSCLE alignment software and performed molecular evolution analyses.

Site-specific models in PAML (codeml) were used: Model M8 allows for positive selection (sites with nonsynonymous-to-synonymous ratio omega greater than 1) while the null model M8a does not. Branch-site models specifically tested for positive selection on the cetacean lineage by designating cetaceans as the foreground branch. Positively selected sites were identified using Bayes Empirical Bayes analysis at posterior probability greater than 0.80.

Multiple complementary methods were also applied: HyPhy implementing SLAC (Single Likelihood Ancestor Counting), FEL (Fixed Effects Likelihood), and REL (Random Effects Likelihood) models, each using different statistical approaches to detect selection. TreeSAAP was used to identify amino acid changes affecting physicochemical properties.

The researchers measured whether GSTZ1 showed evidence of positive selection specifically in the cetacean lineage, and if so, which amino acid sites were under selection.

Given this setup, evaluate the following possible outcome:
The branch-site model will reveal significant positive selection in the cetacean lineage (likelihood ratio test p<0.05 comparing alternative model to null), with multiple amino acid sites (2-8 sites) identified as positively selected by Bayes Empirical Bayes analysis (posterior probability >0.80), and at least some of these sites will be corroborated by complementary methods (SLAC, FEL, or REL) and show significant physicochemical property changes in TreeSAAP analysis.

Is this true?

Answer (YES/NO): NO